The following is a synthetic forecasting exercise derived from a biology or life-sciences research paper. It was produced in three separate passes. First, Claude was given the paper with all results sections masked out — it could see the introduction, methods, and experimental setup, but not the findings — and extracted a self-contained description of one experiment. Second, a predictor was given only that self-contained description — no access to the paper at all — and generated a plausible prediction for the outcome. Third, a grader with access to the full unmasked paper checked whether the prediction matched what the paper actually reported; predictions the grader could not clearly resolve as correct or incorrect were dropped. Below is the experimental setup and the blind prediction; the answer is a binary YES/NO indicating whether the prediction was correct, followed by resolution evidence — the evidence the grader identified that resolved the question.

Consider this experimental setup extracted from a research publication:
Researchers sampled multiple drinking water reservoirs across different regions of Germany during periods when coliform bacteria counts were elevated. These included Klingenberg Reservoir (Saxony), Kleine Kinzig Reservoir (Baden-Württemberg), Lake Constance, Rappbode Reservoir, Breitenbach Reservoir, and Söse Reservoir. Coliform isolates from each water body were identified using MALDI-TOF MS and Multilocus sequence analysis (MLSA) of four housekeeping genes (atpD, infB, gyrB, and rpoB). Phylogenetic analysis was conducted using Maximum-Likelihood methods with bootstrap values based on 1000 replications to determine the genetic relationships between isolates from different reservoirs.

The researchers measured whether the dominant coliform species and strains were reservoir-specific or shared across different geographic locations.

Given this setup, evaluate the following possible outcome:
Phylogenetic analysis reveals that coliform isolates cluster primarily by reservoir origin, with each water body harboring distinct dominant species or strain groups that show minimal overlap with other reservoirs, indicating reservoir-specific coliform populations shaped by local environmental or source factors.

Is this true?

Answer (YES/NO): NO